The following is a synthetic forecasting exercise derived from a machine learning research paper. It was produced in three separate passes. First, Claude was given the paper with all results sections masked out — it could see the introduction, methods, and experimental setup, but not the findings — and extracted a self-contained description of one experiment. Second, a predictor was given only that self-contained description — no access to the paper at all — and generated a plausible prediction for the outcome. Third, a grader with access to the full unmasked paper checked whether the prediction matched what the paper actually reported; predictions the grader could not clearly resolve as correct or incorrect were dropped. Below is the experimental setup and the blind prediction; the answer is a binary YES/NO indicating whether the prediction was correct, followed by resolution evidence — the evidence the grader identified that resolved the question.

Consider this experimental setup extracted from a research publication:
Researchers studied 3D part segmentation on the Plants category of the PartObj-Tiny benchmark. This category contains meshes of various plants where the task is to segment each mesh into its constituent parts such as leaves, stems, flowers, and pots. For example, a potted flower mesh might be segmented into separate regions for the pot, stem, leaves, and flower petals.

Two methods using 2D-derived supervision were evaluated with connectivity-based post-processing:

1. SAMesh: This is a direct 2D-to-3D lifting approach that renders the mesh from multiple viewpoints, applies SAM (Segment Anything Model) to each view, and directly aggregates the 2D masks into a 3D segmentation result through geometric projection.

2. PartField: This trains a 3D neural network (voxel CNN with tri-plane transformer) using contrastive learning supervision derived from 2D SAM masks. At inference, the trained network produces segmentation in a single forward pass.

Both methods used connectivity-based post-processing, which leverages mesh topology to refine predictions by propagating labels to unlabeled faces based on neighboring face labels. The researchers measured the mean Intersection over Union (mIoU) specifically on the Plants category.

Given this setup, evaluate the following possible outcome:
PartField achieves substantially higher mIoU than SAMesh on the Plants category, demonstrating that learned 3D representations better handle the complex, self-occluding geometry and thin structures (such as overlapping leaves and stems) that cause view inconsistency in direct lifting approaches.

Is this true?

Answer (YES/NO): YES